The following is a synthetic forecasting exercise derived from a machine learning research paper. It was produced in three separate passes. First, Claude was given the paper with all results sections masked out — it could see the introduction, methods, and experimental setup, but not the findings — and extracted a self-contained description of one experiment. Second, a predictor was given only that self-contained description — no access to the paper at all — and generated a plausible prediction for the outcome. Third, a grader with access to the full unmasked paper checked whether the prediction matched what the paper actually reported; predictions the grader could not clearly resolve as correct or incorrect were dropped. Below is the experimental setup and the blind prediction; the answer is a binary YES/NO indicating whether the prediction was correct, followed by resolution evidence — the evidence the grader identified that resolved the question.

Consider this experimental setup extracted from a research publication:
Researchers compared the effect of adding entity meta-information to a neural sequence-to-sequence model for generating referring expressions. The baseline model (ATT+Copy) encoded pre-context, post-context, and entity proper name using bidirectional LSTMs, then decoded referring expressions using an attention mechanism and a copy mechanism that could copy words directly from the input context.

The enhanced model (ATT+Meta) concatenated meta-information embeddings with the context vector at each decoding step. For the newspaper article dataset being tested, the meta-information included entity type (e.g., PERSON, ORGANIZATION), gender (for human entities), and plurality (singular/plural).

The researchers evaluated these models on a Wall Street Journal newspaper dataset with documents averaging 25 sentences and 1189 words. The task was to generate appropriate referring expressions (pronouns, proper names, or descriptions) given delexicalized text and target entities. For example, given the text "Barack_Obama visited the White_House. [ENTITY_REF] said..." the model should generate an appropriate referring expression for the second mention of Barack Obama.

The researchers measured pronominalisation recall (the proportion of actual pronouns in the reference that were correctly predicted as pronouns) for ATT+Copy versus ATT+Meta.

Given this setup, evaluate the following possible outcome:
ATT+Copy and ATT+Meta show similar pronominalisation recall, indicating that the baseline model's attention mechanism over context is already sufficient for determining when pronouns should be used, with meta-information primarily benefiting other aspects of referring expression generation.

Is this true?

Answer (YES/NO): NO